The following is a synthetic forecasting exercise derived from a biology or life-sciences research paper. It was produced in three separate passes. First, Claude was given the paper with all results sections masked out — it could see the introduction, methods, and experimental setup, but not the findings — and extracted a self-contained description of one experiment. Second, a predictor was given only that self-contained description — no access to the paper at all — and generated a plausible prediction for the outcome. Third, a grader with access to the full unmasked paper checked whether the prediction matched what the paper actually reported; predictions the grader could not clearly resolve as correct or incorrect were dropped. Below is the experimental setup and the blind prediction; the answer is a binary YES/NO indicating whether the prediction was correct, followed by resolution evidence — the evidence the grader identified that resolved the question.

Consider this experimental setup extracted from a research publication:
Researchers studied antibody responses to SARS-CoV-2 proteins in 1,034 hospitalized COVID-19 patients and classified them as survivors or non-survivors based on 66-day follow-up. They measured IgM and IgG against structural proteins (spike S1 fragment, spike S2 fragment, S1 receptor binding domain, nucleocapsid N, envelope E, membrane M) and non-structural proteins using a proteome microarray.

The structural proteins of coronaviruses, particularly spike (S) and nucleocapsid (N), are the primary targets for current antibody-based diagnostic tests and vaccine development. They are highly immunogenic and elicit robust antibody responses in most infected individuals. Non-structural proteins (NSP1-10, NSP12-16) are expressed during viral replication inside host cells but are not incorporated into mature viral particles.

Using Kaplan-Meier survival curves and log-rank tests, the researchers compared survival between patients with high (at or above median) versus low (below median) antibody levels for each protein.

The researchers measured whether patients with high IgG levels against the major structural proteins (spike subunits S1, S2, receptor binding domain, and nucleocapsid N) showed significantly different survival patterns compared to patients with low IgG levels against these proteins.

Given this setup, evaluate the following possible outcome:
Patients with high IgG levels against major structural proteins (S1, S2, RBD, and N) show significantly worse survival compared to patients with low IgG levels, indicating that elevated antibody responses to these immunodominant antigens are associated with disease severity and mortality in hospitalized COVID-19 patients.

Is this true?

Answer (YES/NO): NO